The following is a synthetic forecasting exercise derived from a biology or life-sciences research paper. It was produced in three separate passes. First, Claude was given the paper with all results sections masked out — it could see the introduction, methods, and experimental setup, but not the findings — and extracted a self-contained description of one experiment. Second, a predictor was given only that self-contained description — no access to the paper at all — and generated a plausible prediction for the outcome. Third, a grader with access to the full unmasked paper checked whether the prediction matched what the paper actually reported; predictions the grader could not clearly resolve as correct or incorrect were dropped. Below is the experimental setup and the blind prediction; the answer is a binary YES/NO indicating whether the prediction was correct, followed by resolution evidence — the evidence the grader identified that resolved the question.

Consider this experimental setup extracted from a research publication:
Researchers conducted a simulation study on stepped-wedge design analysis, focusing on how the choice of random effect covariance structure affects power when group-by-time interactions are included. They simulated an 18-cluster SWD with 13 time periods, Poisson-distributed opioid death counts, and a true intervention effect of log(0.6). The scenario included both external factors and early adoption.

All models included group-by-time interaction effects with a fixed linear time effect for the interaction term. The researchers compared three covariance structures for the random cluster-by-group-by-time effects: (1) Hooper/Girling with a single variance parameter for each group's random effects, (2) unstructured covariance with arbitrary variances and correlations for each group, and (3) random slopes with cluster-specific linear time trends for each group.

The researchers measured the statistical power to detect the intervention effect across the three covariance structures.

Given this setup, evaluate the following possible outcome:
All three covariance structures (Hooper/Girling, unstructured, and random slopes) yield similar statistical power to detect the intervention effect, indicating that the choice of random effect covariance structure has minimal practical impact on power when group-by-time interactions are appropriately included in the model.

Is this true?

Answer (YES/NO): NO